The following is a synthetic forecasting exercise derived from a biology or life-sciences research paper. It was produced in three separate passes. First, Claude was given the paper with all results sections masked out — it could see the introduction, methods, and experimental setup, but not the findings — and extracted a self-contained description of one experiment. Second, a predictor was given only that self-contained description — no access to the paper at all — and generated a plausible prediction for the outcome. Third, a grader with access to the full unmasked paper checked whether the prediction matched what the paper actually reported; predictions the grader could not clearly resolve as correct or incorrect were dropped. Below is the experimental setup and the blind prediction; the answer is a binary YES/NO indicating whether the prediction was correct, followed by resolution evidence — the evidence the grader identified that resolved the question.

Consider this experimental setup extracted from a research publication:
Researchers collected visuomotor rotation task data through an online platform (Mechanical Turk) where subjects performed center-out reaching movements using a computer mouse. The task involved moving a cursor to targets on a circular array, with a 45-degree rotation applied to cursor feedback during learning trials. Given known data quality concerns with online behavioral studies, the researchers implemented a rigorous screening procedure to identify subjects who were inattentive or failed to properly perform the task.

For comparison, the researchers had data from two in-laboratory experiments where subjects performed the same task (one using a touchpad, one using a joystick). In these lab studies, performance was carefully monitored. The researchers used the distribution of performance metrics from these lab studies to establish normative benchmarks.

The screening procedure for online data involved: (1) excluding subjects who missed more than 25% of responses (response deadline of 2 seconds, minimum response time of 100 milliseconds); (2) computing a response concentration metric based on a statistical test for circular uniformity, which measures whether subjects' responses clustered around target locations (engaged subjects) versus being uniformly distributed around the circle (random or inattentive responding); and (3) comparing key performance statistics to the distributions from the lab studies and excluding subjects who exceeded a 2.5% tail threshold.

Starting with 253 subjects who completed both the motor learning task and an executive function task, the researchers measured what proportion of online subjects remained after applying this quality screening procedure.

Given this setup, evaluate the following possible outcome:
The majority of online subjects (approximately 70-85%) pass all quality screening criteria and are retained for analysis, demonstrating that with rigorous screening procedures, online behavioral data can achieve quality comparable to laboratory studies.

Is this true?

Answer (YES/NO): NO